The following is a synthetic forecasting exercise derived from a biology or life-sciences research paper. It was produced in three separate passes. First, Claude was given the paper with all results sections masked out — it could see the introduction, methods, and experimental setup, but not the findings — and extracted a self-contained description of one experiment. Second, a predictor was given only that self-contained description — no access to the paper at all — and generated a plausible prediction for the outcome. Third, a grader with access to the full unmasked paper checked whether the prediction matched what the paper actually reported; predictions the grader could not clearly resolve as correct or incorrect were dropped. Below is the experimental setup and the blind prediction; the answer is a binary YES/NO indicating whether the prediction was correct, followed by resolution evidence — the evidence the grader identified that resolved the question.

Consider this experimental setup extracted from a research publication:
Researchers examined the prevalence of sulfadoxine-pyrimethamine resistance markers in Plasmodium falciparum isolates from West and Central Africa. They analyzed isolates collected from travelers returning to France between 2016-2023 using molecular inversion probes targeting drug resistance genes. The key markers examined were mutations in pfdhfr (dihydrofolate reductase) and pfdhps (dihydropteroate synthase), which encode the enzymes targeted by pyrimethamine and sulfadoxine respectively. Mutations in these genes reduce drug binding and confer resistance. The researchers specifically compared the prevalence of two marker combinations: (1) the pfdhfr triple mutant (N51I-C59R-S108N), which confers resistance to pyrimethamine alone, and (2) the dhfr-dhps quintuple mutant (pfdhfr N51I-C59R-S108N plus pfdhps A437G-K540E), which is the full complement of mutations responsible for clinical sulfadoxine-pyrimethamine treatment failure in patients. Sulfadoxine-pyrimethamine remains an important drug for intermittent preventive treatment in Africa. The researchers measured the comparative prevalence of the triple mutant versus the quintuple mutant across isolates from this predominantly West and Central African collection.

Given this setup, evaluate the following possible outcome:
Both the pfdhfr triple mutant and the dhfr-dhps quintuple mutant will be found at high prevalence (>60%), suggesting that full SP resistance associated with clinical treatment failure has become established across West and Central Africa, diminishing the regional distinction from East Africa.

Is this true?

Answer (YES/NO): NO